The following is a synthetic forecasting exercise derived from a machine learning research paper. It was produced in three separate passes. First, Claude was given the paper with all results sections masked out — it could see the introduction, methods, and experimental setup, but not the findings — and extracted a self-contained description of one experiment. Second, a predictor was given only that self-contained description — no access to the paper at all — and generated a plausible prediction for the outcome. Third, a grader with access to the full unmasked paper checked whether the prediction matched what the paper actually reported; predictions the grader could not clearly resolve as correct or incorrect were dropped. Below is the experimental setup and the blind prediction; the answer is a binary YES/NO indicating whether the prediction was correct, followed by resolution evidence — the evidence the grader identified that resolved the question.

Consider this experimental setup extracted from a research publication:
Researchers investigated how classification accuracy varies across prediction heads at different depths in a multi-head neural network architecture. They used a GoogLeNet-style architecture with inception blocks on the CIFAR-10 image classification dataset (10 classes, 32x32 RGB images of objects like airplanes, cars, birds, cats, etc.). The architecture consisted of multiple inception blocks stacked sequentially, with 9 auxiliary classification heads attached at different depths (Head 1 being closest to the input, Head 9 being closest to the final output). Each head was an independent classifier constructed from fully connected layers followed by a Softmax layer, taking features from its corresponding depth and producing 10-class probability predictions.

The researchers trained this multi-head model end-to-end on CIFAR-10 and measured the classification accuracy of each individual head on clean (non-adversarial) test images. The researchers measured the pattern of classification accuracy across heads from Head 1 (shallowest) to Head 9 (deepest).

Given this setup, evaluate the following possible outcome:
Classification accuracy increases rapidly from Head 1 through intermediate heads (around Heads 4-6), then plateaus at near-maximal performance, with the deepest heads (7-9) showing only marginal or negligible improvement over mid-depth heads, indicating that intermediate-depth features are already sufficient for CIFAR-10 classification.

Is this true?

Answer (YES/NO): NO